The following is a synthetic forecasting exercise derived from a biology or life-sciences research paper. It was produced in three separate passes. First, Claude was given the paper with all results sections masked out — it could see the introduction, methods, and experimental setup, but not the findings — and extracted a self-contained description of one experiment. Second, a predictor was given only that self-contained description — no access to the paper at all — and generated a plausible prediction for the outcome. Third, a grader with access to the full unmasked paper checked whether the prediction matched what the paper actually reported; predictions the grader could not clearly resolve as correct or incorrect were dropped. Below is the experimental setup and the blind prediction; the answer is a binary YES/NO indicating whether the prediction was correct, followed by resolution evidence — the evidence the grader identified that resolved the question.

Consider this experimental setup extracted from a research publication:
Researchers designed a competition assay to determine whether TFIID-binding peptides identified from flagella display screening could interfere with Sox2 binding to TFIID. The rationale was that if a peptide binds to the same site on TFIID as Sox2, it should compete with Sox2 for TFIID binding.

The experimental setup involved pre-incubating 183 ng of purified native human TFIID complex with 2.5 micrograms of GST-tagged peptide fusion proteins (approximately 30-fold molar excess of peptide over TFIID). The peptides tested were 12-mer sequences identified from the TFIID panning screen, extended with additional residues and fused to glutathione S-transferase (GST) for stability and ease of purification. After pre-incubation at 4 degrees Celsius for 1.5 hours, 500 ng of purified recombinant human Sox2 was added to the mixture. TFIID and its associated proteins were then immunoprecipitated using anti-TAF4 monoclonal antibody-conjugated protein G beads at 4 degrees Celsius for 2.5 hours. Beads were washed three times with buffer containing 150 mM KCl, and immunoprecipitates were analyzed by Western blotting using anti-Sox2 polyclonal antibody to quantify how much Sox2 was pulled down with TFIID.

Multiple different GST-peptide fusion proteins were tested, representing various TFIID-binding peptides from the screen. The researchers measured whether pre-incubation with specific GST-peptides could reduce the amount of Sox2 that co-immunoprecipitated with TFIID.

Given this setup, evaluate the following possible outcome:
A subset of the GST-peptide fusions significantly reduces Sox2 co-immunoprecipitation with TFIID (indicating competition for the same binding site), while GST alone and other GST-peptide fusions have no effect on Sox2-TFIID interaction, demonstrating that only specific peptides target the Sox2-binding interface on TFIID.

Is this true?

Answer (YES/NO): NO